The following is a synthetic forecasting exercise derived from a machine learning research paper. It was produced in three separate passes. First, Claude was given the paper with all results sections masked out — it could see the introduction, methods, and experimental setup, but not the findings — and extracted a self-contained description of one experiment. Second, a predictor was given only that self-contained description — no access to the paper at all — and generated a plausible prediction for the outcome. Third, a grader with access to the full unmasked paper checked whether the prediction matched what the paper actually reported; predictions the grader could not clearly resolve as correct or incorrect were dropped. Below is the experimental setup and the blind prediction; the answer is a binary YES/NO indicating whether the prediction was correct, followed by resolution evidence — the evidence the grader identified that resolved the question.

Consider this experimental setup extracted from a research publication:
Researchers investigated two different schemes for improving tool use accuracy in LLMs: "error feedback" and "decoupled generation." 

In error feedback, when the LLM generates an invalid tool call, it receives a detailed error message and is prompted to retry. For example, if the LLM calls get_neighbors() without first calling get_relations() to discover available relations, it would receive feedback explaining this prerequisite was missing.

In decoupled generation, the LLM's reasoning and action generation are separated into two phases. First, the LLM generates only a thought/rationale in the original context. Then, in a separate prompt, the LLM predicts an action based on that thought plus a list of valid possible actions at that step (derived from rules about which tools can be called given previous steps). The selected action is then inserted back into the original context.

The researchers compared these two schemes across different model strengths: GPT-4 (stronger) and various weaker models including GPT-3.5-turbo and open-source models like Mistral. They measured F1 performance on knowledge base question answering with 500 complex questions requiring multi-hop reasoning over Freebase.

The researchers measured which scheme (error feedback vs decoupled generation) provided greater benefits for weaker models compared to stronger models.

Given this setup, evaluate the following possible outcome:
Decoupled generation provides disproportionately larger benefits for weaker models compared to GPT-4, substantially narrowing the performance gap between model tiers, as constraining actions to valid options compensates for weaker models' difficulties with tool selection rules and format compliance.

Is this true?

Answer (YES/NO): YES